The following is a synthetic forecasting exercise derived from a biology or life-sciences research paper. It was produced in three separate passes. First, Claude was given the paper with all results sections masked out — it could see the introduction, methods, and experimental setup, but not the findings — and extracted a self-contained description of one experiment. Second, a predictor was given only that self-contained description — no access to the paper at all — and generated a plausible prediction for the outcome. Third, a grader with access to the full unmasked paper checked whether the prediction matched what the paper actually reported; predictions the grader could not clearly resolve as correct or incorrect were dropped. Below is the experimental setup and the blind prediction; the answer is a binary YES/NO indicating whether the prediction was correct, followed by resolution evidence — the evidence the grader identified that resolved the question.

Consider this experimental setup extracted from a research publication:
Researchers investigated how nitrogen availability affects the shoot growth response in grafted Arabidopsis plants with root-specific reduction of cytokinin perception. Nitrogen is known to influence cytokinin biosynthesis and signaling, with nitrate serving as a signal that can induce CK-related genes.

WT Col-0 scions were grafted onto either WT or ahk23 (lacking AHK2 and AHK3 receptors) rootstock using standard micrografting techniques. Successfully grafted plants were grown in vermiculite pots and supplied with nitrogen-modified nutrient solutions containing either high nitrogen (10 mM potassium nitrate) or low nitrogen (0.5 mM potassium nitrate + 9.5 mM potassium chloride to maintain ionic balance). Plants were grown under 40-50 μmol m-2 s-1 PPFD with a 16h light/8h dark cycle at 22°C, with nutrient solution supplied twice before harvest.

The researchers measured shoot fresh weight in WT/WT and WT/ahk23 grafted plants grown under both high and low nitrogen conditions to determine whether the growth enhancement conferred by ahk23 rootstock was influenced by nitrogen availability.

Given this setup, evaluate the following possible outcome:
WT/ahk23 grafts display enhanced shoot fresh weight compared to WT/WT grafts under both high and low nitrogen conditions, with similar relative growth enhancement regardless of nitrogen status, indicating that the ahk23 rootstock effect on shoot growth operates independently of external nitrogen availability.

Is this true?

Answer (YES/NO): YES